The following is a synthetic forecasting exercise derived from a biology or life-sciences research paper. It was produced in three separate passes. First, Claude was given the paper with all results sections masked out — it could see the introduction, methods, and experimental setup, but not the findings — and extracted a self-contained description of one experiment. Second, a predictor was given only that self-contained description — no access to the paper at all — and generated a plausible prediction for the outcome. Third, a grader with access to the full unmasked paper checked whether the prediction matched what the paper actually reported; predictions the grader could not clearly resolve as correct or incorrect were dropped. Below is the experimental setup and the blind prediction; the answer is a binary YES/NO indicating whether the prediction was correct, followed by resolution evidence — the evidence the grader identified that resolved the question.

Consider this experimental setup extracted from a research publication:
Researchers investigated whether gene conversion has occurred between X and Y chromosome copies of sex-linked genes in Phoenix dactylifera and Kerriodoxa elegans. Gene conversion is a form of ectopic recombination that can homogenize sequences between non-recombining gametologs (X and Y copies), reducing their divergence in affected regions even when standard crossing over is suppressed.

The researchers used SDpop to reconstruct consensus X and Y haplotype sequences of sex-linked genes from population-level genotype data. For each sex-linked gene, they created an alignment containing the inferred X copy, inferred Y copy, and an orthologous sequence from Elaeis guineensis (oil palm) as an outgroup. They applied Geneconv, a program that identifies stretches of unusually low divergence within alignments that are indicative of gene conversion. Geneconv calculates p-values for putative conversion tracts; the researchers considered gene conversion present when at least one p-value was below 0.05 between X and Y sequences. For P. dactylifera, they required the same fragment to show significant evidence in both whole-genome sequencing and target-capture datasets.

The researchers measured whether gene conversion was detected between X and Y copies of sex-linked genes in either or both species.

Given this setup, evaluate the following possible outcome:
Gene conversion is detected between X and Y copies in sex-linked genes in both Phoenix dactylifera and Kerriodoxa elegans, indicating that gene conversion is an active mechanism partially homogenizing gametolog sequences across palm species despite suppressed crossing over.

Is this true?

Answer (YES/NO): YES